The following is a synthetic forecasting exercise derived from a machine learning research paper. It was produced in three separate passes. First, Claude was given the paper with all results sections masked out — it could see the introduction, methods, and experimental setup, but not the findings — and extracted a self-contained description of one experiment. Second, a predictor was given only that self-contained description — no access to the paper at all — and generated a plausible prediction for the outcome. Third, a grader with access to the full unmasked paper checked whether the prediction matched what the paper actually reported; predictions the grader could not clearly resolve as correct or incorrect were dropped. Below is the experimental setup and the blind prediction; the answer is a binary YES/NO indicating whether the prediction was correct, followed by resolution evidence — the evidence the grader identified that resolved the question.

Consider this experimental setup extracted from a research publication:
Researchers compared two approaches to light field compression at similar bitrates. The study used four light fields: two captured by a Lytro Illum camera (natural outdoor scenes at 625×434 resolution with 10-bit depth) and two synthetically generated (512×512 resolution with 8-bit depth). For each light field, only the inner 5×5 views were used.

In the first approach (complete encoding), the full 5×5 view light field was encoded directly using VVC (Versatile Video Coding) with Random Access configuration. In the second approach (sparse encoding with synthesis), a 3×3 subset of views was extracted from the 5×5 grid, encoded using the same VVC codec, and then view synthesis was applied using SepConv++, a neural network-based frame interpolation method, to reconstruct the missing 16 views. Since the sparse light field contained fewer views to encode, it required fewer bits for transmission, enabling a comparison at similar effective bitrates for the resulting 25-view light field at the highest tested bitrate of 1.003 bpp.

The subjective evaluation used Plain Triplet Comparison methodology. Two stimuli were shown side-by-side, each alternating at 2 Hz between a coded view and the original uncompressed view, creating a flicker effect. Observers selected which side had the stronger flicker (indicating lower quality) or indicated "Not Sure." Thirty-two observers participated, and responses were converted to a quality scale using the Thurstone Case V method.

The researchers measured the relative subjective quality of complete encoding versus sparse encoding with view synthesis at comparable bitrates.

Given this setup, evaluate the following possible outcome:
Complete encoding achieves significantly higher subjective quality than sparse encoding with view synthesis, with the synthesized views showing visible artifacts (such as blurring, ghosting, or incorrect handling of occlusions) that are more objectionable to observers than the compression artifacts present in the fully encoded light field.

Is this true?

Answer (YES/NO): YES